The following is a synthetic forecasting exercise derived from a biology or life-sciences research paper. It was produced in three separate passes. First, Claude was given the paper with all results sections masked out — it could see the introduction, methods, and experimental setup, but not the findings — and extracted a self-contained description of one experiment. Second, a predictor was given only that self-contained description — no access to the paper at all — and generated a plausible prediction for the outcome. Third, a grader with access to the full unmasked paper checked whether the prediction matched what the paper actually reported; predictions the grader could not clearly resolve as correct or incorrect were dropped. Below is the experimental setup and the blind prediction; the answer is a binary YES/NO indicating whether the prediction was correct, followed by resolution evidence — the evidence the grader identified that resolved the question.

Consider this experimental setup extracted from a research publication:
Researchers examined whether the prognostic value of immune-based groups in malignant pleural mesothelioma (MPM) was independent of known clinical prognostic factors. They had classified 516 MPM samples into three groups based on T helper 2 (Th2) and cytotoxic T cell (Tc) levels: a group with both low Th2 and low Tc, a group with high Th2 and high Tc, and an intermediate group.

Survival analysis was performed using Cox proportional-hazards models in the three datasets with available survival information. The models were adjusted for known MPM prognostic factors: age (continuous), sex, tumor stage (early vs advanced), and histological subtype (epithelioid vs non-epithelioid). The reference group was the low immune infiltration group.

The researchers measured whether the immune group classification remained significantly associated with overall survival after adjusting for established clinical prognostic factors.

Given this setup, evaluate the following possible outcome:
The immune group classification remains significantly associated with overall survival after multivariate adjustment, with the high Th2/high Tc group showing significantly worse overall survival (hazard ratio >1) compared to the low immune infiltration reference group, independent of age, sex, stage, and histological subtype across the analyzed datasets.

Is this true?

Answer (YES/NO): NO